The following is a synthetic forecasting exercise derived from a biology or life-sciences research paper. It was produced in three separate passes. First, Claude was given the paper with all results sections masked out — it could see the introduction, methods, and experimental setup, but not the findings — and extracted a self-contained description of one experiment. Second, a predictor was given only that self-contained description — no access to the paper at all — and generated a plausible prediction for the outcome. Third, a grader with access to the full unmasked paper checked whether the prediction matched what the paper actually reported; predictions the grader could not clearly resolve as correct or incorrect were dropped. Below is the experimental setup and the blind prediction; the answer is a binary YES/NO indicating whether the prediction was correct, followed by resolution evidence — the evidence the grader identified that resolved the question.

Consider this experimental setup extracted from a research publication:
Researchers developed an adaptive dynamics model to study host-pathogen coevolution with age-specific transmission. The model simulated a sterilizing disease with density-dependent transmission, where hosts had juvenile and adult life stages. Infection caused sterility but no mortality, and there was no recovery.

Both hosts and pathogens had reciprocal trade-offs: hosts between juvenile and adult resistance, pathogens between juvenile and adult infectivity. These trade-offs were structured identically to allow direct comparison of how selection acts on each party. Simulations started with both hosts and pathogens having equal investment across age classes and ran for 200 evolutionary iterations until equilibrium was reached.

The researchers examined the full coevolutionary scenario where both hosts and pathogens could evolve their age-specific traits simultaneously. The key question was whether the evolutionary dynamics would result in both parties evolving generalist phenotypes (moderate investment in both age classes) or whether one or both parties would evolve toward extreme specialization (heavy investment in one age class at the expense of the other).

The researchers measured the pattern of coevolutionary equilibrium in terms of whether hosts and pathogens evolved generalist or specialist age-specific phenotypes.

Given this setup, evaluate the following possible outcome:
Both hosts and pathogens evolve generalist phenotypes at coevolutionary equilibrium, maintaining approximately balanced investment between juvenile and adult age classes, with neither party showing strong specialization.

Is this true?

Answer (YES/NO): NO